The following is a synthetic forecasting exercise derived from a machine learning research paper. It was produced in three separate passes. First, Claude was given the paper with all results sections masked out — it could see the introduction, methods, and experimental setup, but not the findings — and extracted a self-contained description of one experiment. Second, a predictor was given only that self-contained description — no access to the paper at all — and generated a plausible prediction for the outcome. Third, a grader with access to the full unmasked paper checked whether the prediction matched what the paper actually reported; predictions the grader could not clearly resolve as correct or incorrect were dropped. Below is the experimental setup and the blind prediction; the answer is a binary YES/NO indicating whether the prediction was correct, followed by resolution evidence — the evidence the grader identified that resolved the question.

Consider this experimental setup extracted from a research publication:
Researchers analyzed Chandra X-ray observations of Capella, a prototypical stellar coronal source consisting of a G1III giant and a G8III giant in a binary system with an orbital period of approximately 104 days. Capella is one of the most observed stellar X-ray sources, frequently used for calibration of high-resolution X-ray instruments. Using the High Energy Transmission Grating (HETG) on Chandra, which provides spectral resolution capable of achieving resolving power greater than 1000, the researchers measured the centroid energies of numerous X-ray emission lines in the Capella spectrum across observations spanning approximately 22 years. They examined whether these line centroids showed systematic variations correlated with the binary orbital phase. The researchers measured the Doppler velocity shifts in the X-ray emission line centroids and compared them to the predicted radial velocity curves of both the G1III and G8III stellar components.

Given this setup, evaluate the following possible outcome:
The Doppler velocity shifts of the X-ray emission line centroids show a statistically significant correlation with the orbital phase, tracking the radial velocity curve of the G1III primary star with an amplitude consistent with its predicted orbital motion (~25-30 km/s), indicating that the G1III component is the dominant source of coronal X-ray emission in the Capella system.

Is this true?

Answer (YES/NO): NO